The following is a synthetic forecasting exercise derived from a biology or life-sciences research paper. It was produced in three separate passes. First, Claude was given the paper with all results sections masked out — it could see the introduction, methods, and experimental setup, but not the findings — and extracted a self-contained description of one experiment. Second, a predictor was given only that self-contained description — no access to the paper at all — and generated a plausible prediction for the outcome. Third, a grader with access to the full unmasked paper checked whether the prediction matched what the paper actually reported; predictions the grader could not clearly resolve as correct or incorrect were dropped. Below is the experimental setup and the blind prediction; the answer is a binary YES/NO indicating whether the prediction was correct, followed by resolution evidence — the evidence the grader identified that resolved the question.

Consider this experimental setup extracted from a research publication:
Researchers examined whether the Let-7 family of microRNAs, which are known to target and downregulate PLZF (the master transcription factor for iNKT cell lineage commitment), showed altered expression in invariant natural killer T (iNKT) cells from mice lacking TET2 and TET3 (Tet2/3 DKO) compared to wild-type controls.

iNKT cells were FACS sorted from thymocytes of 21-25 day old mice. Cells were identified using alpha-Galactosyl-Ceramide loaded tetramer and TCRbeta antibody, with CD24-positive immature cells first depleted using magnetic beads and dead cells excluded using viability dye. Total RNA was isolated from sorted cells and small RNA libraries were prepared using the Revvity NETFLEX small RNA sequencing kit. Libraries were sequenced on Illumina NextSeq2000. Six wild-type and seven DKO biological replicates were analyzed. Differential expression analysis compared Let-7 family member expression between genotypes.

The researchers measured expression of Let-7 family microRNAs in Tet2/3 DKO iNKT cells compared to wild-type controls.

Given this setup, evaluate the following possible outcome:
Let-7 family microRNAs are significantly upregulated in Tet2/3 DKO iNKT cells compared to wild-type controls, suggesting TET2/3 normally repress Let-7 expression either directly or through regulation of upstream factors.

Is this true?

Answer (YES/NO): NO